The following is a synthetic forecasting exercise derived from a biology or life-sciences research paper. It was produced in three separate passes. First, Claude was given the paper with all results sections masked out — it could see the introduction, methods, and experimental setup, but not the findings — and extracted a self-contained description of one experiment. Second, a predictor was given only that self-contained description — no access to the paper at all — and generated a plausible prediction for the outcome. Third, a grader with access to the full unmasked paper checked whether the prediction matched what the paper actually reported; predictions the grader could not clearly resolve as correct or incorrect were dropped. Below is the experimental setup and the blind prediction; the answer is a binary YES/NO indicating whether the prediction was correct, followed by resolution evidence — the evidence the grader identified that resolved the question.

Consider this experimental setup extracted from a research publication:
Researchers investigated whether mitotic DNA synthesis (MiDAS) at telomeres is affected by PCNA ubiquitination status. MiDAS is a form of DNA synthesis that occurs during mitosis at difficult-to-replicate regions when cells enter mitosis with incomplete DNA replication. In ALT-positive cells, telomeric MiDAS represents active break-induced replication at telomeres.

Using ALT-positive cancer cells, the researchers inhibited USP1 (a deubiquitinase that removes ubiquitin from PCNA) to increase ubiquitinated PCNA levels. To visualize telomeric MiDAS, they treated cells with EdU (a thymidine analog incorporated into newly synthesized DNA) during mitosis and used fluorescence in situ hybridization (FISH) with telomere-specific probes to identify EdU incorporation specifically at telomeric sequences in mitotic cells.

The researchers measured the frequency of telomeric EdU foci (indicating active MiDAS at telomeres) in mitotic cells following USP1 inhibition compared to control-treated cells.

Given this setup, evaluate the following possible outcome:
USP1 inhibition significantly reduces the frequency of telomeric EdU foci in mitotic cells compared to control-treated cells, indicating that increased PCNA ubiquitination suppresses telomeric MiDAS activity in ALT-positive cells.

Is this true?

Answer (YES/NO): NO